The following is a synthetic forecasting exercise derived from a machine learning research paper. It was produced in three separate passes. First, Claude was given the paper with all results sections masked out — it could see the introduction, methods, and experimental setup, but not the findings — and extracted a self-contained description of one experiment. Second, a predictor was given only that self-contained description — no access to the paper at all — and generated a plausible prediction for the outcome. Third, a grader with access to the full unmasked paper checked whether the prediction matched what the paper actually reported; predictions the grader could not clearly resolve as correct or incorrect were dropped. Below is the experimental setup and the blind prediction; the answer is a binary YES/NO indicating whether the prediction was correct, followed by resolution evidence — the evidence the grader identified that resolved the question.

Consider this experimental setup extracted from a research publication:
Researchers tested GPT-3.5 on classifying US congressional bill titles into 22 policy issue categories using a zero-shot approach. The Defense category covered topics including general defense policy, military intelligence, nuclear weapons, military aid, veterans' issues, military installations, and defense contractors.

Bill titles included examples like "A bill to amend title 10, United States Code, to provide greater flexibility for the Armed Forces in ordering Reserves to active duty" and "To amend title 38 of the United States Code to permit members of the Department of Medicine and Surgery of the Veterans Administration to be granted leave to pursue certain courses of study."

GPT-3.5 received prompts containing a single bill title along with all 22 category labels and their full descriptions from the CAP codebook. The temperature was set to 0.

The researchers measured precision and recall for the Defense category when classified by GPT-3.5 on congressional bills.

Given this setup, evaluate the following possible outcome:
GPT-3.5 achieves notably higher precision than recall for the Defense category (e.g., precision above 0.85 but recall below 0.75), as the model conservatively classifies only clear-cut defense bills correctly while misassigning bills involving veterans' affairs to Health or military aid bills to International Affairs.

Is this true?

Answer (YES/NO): NO